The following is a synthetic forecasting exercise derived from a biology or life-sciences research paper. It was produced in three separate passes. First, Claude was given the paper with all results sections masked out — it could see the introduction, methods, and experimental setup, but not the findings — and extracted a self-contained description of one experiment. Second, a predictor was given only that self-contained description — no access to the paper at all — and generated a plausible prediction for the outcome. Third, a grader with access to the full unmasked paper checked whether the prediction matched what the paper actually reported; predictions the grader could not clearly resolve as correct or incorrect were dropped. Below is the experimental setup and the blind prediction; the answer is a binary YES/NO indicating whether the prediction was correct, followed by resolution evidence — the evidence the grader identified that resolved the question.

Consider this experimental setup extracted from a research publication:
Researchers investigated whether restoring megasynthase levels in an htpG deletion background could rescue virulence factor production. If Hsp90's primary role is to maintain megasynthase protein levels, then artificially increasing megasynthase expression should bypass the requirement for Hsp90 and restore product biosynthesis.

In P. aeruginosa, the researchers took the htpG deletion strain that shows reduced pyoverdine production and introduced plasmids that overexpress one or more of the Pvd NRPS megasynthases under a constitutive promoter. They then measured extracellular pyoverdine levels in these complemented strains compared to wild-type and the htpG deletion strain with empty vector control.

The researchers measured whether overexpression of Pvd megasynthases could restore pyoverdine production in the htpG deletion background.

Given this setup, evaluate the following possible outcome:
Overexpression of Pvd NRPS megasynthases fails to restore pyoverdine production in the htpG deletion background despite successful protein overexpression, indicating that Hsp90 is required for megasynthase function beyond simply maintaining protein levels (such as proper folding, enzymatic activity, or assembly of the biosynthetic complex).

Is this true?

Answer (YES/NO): YES